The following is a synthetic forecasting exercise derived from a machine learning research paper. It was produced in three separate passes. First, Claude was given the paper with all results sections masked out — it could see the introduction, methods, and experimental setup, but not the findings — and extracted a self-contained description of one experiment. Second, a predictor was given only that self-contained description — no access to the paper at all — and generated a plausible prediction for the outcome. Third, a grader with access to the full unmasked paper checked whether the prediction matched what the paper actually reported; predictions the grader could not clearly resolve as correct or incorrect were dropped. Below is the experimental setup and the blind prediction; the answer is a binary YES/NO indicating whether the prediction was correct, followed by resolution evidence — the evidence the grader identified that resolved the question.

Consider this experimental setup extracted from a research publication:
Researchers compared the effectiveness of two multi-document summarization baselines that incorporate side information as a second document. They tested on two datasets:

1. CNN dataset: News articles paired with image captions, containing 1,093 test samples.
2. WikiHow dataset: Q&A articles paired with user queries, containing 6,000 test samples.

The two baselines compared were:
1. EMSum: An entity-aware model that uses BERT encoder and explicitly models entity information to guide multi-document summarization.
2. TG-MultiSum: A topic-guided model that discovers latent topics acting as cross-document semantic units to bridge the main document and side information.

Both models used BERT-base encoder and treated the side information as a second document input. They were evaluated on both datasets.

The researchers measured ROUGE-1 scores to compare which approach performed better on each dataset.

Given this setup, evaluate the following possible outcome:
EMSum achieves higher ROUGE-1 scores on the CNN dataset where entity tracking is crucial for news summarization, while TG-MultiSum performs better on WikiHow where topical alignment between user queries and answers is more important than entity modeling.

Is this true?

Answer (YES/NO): NO